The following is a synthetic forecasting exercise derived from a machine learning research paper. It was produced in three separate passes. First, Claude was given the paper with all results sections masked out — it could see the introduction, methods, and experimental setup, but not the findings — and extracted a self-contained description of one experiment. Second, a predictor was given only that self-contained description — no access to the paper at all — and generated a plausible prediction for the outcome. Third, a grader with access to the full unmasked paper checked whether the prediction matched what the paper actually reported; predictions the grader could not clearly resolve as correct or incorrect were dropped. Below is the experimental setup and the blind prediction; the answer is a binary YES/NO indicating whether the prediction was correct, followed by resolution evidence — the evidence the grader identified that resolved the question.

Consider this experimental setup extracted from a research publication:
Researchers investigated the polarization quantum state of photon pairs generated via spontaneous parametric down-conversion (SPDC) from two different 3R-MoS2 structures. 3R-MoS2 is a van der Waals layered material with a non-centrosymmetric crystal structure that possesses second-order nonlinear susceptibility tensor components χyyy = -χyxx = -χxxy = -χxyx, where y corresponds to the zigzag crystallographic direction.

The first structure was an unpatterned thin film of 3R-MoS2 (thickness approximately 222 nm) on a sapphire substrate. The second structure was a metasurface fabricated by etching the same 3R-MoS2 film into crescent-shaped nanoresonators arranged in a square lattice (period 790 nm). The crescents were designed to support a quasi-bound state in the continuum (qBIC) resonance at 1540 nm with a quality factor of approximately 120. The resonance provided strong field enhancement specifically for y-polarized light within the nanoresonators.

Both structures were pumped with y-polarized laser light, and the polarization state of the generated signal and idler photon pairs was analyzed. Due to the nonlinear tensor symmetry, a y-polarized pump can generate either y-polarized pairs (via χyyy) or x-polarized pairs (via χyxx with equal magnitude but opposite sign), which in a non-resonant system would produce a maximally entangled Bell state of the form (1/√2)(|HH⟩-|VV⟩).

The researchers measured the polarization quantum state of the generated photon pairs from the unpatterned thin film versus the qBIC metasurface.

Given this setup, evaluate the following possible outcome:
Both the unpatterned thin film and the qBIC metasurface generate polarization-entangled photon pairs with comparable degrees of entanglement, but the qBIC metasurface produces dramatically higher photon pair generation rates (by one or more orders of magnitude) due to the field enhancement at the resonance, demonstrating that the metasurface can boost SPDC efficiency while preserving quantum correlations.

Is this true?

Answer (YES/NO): NO